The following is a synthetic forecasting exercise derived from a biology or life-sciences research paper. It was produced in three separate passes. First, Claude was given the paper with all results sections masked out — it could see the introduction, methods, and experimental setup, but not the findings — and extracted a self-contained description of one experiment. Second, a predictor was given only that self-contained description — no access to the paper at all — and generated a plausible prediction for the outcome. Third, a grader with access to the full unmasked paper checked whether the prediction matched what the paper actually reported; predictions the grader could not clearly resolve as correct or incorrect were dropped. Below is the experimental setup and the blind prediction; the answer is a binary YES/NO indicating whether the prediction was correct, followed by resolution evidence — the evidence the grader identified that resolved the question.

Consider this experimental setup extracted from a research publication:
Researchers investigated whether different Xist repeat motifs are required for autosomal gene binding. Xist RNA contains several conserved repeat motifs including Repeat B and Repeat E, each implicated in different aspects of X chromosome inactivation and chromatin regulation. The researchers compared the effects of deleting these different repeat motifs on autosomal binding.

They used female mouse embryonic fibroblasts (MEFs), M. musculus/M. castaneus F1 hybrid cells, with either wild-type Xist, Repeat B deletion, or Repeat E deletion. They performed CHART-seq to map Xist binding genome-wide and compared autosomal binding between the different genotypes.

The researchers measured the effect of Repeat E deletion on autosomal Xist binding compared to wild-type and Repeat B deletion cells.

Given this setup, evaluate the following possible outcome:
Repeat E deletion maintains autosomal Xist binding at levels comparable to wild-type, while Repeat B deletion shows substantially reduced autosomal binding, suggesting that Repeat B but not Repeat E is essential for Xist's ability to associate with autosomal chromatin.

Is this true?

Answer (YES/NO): NO